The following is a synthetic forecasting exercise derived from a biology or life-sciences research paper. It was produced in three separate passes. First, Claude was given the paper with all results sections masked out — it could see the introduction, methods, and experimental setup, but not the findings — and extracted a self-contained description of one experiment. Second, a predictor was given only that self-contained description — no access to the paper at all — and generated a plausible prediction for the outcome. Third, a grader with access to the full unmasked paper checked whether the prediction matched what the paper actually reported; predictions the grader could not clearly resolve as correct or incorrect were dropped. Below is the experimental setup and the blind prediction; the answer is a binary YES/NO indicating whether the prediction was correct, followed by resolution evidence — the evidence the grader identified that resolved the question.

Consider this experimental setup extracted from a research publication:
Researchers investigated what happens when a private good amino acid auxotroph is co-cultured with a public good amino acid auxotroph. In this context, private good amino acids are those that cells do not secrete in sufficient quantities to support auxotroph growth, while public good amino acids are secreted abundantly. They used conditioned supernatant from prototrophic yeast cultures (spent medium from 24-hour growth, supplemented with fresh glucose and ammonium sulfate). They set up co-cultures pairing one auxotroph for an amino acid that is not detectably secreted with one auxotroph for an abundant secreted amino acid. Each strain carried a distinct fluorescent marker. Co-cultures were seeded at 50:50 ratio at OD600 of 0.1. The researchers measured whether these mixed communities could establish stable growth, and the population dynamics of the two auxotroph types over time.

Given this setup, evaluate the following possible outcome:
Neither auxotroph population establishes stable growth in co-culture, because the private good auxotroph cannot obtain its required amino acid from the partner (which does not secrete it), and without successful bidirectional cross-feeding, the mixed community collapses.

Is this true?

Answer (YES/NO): NO